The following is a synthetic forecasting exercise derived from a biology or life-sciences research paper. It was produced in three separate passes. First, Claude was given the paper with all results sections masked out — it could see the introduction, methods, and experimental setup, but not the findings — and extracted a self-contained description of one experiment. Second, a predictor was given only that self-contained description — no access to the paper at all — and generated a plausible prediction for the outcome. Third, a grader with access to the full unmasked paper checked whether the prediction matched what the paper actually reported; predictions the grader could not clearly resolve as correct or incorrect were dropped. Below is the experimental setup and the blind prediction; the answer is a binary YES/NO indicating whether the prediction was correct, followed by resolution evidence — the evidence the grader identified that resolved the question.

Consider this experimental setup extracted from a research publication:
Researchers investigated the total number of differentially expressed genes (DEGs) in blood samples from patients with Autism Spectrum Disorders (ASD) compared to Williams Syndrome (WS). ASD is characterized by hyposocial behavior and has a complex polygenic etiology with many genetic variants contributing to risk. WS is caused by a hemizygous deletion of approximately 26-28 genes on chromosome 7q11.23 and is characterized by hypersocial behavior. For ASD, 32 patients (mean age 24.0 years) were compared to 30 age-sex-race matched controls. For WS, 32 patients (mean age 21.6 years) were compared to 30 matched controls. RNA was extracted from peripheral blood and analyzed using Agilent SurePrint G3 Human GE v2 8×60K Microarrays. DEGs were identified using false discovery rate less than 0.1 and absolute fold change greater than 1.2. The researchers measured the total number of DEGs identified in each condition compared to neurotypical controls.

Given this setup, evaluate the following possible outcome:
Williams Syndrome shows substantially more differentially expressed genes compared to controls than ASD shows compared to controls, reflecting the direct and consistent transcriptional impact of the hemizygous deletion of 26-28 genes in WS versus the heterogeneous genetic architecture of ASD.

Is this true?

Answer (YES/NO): YES